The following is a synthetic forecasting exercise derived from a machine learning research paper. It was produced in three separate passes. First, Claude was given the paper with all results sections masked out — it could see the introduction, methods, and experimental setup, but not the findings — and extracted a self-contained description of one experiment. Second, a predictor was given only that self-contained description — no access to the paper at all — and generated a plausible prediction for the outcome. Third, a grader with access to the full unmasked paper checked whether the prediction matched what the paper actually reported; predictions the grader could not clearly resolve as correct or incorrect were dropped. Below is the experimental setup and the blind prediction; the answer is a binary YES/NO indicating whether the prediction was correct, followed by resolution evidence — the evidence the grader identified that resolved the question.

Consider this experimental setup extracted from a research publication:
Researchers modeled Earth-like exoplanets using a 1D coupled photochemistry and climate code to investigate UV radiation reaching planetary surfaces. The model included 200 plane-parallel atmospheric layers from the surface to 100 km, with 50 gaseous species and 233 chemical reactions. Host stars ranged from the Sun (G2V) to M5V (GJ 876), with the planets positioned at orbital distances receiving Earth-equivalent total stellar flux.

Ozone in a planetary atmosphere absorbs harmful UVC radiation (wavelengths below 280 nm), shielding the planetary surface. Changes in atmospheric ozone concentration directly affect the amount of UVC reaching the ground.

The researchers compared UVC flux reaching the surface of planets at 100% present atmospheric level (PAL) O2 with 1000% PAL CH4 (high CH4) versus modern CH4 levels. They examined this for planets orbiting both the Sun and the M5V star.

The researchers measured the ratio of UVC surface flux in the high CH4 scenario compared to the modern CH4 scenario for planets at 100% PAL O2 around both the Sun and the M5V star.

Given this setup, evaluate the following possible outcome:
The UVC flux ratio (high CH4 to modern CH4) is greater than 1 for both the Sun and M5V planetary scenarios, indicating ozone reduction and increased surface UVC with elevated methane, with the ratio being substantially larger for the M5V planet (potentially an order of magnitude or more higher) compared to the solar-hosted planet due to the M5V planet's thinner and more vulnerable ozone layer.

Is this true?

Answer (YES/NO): NO